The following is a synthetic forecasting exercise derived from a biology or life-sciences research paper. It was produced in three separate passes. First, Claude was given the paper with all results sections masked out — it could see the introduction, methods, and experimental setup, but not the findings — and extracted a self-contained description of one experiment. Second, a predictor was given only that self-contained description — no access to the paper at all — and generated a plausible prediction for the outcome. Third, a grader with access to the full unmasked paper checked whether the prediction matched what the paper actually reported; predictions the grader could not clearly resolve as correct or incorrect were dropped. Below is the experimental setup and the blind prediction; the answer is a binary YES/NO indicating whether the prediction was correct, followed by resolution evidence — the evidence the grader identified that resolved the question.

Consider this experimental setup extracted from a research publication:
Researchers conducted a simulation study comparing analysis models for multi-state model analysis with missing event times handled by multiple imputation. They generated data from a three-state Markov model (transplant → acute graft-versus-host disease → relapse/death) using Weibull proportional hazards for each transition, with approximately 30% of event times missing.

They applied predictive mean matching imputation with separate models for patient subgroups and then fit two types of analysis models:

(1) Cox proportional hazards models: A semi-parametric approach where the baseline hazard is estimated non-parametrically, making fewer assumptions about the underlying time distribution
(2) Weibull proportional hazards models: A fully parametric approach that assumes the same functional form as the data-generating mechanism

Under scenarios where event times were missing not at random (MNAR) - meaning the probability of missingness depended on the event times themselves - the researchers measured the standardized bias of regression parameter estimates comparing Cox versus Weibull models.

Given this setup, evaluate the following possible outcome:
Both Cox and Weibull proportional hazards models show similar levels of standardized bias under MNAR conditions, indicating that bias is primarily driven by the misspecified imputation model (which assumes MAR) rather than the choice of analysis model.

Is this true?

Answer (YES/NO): NO